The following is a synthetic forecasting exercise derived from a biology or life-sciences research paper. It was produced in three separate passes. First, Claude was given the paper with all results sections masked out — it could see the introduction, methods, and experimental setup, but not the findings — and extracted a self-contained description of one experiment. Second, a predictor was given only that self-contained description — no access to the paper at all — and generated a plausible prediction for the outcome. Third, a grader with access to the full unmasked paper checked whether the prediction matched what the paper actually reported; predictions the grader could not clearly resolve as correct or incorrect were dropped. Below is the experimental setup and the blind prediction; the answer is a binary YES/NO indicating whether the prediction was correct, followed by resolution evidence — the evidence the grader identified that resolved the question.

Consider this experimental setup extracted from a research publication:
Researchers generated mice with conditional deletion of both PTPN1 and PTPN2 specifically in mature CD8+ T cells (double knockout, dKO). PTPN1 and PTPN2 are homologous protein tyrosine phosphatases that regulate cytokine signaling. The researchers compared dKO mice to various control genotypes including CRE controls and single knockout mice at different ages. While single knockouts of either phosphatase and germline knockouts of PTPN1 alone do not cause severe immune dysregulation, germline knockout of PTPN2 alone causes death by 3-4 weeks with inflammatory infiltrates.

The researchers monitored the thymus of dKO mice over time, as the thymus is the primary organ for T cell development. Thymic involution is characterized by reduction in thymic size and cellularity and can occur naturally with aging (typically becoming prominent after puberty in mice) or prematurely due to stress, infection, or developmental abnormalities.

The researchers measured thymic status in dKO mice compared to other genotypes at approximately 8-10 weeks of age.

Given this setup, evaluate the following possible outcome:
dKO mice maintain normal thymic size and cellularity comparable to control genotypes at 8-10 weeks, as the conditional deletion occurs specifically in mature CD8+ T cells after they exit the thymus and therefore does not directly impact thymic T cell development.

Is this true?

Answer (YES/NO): NO